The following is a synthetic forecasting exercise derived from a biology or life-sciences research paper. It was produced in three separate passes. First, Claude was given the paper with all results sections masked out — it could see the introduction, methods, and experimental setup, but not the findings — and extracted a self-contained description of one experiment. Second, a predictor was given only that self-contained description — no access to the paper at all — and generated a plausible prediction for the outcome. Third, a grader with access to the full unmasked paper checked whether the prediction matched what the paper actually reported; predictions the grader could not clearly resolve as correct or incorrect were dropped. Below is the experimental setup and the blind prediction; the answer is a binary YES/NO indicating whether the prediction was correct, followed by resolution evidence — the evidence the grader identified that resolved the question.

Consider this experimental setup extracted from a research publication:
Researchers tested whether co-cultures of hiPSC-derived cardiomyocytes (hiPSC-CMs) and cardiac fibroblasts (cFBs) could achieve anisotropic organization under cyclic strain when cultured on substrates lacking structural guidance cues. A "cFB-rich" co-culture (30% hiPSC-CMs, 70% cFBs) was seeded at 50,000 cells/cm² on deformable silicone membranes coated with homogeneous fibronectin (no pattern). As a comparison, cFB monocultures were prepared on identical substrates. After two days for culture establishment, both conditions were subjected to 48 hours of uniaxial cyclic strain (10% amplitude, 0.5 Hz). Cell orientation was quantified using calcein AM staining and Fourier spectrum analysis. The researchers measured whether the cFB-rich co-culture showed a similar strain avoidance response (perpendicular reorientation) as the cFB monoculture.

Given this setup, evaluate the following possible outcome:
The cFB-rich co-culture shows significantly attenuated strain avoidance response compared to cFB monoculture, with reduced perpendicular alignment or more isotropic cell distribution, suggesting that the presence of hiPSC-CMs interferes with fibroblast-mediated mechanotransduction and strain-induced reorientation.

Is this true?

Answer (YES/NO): NO